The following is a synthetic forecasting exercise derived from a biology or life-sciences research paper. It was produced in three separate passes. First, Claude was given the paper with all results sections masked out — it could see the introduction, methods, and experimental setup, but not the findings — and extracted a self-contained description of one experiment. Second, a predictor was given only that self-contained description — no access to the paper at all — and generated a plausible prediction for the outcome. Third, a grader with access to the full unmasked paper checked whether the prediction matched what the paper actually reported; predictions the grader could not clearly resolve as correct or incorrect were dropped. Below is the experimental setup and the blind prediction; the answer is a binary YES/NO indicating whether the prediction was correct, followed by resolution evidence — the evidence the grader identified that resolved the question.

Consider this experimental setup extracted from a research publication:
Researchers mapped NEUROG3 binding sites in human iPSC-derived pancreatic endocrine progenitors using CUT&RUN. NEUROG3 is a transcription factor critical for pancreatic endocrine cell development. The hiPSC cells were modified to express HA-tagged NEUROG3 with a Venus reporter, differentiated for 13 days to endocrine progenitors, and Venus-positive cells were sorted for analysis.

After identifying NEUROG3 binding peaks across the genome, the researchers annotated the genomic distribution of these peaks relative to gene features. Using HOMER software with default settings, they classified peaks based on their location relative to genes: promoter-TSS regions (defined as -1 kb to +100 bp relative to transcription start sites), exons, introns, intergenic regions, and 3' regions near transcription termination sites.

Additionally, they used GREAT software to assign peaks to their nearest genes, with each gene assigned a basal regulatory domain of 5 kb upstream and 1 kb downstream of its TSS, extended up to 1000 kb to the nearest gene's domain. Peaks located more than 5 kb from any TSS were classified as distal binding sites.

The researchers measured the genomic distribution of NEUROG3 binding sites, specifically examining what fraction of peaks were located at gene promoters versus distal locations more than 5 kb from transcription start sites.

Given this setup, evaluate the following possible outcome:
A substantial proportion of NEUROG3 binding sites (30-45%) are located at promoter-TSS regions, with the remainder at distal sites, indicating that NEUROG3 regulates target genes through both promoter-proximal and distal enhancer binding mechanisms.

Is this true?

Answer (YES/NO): YES